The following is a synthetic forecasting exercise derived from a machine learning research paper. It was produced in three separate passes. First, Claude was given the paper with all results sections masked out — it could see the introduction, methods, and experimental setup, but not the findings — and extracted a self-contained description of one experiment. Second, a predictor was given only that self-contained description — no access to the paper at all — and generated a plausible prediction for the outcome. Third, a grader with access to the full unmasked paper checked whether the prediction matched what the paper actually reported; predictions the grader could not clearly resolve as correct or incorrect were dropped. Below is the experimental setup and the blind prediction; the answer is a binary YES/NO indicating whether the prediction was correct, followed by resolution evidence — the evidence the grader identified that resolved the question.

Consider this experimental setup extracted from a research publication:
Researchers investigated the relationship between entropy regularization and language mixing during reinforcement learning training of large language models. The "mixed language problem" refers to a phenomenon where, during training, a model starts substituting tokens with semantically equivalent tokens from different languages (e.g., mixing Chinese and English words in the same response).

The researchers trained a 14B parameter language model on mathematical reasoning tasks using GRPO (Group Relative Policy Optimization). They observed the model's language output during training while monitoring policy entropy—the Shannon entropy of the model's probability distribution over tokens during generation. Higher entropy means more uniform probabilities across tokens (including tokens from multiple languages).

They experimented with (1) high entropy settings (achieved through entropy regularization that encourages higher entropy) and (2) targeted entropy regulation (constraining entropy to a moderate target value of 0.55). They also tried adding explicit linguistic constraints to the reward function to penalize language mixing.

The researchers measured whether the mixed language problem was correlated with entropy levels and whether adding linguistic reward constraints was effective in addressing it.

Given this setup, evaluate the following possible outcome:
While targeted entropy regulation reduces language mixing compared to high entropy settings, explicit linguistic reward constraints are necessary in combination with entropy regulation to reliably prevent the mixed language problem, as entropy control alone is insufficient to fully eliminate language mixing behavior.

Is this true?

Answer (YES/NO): NO